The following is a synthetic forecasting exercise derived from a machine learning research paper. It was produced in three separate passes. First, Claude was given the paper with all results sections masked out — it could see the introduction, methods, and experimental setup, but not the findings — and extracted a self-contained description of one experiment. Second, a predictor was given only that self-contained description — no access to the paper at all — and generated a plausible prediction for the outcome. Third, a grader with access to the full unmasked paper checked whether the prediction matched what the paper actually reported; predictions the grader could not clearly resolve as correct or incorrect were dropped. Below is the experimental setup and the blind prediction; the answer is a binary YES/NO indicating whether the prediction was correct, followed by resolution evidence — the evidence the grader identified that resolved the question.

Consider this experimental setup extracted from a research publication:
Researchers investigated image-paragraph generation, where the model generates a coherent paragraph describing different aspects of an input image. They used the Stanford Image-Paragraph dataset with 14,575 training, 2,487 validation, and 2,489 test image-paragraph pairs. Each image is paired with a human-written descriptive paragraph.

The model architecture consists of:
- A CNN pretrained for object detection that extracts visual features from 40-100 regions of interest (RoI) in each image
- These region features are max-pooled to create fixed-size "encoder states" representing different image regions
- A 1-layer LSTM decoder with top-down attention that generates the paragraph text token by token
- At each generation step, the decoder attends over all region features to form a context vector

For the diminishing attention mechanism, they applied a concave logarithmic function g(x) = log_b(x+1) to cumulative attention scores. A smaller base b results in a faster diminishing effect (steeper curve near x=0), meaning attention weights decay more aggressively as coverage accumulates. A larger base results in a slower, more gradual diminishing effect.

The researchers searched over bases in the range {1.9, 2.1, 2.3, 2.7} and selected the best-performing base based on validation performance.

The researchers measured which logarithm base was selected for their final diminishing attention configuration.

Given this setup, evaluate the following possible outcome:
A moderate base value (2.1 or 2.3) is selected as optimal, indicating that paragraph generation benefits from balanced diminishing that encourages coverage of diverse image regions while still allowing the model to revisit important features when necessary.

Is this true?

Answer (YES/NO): NO